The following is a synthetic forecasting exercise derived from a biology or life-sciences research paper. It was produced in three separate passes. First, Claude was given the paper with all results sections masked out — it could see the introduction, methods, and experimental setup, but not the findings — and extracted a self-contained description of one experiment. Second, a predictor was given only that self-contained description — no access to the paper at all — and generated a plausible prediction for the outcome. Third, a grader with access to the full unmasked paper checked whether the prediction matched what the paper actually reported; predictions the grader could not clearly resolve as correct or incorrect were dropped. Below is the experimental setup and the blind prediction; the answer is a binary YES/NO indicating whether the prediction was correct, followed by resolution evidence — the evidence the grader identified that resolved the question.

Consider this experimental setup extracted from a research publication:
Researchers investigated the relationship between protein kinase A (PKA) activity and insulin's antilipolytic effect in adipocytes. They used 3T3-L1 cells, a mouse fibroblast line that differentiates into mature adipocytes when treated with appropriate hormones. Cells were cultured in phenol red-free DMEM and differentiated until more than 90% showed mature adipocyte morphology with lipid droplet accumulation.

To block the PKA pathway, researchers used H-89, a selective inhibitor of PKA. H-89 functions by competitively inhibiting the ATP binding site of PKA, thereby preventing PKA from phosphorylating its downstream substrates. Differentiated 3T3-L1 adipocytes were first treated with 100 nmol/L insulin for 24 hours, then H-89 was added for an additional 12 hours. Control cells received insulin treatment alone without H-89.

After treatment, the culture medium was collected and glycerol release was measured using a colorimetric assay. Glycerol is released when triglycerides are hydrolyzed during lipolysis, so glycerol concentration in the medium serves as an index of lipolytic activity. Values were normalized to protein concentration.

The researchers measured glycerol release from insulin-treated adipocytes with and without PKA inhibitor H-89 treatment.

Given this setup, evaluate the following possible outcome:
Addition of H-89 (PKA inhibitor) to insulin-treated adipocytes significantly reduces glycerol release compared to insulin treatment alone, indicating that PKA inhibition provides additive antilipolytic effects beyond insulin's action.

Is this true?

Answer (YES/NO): NO